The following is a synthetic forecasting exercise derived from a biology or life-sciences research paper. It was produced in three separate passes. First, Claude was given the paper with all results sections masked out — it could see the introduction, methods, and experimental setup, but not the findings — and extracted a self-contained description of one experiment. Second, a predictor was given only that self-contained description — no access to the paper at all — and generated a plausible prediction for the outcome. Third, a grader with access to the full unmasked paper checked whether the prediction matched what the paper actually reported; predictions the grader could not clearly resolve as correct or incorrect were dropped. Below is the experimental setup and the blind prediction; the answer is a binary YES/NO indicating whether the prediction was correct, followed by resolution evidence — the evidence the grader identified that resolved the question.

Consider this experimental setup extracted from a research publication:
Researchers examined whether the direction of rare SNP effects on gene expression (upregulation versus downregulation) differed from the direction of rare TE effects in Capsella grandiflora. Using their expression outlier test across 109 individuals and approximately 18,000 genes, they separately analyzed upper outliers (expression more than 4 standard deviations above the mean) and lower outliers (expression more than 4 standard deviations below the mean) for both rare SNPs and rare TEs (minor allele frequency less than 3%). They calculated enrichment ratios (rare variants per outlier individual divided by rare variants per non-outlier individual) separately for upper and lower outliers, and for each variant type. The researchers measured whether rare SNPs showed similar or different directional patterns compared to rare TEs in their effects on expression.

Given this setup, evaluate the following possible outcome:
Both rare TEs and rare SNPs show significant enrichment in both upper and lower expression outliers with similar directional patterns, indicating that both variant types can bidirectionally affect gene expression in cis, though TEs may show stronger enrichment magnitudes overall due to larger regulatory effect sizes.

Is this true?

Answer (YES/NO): NO